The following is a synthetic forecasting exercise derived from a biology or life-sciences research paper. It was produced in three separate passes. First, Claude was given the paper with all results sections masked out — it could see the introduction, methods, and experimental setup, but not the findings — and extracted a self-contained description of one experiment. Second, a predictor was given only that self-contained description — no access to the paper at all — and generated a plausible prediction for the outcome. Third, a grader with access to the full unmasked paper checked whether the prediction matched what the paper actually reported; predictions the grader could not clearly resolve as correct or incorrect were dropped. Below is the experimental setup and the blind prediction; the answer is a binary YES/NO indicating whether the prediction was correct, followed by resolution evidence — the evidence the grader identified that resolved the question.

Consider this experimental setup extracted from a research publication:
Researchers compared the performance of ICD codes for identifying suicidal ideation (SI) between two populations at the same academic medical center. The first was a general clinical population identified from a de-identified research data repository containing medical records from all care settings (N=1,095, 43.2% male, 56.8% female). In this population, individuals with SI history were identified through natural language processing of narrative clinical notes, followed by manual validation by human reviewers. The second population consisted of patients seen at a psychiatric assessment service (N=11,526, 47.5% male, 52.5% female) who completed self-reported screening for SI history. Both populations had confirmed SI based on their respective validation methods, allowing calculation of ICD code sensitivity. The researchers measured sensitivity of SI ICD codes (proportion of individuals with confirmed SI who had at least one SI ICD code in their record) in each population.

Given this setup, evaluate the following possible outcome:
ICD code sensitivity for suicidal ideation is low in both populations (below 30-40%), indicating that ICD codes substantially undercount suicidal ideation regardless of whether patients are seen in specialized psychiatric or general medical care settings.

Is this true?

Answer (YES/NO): NO